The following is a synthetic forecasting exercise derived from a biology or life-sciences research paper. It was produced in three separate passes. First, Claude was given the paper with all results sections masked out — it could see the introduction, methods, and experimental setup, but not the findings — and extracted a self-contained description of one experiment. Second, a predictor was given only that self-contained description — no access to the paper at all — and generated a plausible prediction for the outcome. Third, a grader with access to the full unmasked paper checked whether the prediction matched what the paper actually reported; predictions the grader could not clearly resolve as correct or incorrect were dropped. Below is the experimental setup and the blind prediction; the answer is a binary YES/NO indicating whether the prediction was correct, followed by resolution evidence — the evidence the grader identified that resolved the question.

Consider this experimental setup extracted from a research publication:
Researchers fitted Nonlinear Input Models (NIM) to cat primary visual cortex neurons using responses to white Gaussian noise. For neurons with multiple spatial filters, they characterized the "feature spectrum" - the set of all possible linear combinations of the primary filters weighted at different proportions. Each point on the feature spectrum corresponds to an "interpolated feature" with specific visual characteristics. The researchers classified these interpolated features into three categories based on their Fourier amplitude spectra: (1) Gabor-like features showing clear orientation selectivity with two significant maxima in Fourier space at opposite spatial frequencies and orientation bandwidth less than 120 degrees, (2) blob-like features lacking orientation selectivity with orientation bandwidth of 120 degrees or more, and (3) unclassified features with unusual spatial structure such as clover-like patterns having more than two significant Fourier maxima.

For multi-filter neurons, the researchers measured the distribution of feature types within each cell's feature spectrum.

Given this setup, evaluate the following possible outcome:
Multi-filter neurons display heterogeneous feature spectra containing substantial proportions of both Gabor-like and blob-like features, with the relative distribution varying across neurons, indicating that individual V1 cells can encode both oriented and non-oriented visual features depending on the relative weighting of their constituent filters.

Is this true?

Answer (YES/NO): NO